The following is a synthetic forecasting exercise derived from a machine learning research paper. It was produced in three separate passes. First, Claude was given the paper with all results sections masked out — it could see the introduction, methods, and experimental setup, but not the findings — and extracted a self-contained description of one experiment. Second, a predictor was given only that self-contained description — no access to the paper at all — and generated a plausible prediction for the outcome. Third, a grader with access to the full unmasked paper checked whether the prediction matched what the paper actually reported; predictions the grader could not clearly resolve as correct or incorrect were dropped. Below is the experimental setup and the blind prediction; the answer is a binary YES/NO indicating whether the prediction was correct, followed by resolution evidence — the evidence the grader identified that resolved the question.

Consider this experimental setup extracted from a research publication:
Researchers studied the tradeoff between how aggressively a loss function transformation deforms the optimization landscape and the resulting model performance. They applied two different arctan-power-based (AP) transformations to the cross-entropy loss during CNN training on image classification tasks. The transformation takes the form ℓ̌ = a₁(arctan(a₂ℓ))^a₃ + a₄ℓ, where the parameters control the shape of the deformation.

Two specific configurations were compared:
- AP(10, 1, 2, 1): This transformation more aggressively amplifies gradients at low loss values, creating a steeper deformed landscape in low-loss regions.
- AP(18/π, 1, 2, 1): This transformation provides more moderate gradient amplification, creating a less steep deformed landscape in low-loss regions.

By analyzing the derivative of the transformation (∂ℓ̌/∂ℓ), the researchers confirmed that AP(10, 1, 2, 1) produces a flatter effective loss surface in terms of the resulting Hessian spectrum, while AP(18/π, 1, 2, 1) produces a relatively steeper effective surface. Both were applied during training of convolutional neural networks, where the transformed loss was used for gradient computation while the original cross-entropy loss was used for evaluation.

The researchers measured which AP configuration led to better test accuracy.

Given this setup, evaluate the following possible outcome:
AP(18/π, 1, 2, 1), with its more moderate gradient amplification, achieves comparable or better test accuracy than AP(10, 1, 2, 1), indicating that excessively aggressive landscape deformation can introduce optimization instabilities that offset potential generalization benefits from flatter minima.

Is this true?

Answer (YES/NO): YES